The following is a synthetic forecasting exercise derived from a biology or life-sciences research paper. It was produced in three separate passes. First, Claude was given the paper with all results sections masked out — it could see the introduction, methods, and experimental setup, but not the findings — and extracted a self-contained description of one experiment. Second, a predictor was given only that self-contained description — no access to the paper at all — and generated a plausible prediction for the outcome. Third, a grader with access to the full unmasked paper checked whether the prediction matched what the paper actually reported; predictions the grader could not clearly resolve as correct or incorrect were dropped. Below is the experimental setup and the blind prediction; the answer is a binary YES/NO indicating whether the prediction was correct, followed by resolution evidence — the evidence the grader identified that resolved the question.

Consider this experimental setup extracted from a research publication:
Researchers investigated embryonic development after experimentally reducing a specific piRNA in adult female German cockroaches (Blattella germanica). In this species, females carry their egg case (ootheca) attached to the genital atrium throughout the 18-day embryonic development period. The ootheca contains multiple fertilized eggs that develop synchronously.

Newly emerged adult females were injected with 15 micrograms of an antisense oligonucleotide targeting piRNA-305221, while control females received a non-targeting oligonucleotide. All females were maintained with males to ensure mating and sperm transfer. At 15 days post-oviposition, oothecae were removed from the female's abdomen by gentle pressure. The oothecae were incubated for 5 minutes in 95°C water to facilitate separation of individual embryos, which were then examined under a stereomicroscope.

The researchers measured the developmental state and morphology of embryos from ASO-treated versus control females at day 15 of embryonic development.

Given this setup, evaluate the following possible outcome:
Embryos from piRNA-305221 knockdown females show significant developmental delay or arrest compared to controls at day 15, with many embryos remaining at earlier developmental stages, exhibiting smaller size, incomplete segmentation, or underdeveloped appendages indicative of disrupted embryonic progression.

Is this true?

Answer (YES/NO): YES